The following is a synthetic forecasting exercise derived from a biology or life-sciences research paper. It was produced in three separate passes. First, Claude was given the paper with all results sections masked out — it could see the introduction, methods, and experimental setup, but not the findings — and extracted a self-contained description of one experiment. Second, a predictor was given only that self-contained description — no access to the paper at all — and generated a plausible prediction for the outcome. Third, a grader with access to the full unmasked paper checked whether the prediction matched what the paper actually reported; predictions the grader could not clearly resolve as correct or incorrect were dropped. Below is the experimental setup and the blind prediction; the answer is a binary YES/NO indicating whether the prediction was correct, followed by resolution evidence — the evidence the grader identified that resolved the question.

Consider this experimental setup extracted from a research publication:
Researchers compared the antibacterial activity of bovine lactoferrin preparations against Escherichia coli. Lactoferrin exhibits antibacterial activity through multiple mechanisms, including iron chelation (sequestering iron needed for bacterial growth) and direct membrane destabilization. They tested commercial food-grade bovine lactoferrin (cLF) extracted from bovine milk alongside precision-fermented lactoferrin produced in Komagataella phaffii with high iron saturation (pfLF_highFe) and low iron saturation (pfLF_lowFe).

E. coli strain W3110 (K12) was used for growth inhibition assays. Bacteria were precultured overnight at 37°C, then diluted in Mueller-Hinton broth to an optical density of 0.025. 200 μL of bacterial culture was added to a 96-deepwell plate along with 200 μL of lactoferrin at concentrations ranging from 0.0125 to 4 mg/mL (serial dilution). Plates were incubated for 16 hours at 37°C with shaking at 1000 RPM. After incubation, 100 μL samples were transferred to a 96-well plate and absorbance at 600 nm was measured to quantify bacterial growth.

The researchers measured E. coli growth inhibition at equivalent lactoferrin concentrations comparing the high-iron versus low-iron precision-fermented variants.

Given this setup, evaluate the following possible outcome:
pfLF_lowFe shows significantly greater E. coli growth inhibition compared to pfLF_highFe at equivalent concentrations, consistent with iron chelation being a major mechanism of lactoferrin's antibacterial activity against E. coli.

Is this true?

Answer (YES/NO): YES